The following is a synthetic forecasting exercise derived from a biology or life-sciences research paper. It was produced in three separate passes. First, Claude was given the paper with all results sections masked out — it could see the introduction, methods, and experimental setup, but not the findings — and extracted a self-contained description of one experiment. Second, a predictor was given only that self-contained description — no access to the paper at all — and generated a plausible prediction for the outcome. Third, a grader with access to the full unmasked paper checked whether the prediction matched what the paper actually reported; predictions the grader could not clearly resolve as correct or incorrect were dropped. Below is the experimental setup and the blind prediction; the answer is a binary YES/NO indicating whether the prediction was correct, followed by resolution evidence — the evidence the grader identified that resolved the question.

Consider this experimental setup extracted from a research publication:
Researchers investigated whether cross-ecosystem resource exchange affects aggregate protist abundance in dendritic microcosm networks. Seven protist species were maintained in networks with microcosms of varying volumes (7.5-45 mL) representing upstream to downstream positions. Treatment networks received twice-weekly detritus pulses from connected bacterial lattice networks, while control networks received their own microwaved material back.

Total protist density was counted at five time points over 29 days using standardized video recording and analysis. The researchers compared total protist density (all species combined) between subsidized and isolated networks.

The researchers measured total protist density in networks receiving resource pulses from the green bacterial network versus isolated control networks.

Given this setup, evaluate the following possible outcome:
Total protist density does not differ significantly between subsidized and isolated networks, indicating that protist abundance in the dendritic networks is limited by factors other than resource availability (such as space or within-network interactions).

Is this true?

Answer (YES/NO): NO